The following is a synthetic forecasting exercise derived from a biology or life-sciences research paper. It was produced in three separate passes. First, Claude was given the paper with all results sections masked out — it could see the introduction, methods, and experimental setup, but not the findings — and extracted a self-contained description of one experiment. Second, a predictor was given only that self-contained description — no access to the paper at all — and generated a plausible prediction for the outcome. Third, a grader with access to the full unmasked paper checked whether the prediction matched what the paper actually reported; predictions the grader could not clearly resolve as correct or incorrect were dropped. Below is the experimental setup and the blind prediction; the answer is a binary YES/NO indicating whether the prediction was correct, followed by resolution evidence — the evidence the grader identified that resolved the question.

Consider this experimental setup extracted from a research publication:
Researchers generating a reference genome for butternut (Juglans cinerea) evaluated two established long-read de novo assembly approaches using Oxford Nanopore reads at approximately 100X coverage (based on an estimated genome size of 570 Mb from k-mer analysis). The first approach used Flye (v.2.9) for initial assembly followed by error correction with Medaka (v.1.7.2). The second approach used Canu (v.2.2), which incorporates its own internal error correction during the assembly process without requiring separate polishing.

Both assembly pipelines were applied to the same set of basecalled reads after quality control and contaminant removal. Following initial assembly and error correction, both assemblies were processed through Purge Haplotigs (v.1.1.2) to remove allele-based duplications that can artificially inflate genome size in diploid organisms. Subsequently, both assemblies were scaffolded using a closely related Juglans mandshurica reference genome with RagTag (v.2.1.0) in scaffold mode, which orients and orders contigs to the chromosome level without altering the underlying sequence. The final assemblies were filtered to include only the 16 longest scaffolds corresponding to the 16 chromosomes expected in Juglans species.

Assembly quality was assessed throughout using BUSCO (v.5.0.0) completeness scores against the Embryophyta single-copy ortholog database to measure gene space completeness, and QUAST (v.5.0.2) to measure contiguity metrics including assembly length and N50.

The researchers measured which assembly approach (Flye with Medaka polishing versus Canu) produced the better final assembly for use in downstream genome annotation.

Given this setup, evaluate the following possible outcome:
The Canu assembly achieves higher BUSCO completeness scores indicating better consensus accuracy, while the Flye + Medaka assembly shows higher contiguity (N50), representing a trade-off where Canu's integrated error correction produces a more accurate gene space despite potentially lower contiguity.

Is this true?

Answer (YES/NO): NO